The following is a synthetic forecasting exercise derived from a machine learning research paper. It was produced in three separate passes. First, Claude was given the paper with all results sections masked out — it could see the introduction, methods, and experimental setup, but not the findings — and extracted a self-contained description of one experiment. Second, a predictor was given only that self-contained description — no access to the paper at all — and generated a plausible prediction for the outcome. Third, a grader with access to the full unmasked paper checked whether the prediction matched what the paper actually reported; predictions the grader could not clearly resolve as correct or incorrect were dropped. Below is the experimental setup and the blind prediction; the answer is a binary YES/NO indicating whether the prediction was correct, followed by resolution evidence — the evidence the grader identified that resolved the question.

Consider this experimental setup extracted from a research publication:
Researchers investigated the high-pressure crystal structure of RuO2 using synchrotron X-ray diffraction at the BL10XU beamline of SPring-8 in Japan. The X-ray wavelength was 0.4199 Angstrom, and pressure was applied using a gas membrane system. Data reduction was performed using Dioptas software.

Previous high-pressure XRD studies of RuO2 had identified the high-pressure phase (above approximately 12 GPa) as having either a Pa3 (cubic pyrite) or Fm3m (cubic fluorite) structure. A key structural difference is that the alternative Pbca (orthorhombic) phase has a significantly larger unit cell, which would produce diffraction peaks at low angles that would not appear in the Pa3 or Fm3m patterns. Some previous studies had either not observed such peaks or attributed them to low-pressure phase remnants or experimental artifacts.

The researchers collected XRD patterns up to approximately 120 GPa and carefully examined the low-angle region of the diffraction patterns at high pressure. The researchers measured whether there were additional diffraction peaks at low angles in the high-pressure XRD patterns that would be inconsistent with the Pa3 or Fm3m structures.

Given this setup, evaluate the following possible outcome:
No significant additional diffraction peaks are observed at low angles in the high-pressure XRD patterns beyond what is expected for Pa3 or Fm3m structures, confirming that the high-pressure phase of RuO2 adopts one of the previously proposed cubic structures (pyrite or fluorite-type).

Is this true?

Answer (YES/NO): NO